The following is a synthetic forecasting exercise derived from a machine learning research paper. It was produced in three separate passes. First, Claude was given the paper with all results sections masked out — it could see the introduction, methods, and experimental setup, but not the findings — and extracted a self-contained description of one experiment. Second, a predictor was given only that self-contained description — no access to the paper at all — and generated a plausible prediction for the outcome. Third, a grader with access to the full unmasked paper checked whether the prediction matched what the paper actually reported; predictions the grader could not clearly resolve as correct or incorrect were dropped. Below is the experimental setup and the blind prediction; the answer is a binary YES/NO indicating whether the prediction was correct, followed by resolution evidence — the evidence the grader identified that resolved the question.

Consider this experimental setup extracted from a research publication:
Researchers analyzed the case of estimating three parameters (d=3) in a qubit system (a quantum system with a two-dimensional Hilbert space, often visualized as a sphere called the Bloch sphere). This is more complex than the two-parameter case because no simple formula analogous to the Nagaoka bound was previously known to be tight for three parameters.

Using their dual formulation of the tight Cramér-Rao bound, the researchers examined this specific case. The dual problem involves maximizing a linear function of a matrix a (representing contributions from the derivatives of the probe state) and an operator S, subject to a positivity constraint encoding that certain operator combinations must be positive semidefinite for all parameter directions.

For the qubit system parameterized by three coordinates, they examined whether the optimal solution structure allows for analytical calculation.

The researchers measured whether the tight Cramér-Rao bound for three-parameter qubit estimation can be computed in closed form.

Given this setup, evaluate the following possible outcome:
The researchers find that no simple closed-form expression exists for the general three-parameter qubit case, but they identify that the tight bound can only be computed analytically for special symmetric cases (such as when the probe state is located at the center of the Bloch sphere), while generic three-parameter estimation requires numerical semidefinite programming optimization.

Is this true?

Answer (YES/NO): NO